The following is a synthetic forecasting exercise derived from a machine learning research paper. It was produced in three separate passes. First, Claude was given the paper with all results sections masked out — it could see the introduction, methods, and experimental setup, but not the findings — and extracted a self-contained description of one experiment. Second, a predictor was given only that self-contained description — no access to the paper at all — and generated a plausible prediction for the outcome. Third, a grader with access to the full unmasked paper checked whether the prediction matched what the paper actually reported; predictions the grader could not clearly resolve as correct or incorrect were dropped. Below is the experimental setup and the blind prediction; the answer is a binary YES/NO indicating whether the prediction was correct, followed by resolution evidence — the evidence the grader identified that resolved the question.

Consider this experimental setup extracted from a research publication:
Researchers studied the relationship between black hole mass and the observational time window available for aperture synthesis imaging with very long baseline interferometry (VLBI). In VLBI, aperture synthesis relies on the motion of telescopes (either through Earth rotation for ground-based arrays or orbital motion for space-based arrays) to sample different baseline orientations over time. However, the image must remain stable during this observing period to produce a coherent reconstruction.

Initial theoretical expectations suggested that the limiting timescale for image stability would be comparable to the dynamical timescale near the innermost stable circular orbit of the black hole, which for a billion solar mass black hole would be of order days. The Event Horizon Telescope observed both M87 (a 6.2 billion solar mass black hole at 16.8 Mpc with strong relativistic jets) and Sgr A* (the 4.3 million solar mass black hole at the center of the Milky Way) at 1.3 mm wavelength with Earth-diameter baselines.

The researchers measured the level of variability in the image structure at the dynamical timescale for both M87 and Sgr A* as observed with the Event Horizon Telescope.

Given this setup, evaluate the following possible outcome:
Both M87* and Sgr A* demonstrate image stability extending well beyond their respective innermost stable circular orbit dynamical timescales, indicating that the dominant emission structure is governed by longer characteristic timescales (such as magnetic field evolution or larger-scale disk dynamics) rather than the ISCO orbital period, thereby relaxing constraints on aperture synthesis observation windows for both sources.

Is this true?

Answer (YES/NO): YES